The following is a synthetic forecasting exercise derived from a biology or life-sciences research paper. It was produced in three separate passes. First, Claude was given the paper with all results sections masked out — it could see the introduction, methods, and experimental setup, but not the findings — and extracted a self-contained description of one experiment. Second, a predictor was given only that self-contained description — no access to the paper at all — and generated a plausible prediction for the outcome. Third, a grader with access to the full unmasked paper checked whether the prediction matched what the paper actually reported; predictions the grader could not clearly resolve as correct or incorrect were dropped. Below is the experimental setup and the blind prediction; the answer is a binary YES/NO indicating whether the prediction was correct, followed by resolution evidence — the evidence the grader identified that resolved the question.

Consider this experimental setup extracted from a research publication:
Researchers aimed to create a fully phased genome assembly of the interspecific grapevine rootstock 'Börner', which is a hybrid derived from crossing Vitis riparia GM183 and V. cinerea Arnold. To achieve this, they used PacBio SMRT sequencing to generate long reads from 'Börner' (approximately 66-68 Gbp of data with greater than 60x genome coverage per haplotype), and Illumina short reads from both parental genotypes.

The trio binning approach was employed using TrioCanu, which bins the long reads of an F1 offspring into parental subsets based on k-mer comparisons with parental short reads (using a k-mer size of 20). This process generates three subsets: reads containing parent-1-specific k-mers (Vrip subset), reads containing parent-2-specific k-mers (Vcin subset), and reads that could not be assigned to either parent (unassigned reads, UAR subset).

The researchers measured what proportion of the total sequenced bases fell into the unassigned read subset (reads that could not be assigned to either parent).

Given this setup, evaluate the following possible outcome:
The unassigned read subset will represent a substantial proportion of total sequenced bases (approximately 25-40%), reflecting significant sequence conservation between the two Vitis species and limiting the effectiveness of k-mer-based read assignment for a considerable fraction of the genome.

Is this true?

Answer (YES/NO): NO